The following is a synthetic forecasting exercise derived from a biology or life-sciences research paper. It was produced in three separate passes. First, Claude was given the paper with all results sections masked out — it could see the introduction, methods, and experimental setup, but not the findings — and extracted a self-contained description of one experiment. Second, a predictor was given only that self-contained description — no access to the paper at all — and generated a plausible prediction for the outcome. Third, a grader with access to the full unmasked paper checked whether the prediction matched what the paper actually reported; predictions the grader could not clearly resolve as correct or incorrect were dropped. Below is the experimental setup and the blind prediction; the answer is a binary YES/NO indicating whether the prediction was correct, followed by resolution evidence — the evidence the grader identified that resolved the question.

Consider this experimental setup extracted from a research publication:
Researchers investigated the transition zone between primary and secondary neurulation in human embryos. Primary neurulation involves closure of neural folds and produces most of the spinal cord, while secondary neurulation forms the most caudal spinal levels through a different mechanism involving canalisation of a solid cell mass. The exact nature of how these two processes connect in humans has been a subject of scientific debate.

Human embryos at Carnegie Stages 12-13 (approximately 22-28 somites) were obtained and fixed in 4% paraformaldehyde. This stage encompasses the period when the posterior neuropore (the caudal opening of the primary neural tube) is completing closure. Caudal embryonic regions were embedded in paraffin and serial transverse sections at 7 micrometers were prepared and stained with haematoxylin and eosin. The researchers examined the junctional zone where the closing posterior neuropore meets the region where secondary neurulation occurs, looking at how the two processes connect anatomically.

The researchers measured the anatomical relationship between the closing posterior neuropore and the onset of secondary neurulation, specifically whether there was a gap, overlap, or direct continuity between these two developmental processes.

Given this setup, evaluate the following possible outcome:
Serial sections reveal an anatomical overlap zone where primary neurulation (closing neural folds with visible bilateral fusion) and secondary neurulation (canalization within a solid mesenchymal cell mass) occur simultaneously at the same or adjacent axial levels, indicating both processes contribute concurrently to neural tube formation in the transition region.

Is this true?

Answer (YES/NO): NO